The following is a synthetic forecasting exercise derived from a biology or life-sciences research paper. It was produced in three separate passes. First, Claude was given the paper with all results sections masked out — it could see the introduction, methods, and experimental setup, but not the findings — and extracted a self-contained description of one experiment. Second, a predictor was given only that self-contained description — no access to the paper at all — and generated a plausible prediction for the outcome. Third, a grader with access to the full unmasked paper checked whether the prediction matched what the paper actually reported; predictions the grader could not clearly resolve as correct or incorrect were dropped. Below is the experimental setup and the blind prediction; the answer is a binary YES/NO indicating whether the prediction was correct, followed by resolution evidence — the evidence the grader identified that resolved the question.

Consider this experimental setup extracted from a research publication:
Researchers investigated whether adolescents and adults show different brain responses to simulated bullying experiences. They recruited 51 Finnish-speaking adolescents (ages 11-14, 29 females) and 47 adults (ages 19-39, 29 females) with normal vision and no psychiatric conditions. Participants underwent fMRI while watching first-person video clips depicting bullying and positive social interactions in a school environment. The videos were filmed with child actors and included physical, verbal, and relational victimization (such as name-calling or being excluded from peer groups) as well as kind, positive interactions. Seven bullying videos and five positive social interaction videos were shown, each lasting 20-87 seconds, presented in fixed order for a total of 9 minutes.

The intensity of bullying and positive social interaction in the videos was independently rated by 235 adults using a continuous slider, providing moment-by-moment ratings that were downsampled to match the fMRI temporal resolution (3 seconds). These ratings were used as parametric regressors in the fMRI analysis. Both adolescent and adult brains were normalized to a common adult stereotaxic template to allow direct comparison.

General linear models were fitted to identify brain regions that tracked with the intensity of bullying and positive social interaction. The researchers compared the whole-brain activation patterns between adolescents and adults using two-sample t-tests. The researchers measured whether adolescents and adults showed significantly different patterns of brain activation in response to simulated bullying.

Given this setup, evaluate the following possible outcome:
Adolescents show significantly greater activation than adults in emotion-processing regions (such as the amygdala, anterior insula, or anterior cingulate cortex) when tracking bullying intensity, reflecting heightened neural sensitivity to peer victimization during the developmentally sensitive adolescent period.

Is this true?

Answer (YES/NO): YES